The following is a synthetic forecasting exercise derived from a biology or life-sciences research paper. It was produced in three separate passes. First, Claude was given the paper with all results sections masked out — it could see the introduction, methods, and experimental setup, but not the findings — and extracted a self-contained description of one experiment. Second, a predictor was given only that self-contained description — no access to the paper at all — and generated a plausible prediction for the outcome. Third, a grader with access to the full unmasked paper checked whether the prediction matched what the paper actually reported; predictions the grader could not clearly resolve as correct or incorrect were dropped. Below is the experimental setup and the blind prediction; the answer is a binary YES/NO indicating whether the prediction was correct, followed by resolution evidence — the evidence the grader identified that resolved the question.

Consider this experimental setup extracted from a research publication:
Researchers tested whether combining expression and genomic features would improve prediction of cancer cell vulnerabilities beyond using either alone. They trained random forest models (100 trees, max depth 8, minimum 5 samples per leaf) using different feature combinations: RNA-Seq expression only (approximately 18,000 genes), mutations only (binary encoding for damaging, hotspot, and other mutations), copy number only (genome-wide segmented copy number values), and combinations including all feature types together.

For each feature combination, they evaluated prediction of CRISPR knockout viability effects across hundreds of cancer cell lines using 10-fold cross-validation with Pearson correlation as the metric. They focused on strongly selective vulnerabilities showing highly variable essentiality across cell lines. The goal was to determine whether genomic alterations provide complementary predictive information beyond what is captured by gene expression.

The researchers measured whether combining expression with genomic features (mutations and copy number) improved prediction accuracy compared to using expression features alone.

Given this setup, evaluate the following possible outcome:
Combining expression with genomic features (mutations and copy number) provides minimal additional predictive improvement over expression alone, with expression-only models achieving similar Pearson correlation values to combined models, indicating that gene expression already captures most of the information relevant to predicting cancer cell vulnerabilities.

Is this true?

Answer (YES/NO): YES